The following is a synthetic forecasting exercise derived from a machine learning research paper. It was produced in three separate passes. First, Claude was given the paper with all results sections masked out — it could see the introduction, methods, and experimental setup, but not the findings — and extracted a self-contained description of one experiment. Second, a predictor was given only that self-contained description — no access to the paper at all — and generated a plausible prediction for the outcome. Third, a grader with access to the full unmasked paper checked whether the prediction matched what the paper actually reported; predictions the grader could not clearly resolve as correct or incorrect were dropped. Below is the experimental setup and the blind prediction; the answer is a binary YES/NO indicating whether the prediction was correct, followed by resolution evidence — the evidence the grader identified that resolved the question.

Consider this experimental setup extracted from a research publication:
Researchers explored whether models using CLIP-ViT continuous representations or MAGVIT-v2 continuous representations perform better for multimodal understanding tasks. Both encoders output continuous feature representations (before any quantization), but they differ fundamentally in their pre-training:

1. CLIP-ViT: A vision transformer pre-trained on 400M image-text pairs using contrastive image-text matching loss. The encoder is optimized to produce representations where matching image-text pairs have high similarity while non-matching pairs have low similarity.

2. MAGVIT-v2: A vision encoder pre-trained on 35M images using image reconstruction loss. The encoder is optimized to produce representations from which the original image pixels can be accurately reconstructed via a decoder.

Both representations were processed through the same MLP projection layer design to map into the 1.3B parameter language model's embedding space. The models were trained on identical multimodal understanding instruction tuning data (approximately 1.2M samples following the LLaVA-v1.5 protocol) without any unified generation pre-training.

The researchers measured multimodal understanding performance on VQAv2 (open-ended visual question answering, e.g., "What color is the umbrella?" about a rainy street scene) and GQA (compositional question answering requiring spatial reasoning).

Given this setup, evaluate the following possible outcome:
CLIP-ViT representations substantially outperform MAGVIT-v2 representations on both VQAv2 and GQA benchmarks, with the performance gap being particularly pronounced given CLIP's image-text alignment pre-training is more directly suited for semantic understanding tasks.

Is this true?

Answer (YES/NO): YES